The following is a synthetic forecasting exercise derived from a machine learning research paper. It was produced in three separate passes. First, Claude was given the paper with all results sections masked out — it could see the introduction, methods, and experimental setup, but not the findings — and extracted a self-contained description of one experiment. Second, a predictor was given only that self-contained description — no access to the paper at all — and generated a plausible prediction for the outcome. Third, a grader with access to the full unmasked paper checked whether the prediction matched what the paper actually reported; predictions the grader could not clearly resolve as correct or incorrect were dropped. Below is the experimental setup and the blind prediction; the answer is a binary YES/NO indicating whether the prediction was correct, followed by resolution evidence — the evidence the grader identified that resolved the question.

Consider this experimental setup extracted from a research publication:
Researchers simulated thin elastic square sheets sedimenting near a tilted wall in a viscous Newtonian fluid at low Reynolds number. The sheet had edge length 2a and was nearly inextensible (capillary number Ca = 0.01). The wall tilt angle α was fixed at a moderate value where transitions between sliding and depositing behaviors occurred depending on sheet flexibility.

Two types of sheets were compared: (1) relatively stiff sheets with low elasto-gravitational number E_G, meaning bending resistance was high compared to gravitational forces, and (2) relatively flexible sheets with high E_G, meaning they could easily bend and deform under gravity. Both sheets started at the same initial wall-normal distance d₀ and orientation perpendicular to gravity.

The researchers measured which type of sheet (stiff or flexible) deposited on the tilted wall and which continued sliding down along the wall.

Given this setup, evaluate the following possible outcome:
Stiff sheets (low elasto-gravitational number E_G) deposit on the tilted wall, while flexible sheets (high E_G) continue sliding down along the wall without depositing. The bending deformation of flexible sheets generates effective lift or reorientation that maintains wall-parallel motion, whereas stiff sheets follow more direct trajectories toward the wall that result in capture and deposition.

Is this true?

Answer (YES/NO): YES